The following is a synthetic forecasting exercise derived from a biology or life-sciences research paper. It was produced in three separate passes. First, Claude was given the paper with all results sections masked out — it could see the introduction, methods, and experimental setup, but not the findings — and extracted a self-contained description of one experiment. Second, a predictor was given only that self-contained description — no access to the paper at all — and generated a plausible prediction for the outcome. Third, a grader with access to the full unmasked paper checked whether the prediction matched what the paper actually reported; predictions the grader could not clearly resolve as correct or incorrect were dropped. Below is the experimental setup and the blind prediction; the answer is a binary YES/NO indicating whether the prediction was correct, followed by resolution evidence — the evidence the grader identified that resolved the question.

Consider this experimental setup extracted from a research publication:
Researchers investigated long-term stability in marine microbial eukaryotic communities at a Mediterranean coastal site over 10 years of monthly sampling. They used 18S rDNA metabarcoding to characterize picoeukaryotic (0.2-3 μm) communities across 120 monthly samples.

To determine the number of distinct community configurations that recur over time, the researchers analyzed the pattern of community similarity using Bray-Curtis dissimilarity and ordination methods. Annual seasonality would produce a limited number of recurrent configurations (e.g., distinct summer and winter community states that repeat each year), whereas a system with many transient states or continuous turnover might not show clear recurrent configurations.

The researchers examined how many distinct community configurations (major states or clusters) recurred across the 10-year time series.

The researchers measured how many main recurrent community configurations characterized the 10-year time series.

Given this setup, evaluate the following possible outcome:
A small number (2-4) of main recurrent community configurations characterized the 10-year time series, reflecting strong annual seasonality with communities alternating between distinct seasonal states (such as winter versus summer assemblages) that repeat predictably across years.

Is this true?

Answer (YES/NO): YES